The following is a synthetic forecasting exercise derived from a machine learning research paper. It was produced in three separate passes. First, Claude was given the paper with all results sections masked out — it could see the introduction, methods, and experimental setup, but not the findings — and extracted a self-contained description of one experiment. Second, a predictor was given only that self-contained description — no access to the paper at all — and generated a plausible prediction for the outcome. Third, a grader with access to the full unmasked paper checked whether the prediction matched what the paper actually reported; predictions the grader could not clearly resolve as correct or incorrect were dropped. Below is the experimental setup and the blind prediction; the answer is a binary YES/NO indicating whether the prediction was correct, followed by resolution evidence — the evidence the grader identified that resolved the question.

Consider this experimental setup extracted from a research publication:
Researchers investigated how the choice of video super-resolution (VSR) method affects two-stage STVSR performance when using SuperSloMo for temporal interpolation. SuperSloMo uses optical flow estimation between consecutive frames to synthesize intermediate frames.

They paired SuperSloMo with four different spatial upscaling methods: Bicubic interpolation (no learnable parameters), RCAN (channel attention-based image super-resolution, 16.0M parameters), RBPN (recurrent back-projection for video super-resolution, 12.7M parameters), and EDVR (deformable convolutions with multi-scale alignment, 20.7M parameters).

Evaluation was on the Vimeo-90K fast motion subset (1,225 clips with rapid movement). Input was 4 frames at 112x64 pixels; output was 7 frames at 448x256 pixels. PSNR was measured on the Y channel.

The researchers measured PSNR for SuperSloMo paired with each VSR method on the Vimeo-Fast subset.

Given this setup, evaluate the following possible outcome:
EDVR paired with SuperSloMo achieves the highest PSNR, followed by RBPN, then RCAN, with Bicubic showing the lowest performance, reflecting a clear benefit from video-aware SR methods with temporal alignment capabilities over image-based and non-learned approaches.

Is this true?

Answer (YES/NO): YES